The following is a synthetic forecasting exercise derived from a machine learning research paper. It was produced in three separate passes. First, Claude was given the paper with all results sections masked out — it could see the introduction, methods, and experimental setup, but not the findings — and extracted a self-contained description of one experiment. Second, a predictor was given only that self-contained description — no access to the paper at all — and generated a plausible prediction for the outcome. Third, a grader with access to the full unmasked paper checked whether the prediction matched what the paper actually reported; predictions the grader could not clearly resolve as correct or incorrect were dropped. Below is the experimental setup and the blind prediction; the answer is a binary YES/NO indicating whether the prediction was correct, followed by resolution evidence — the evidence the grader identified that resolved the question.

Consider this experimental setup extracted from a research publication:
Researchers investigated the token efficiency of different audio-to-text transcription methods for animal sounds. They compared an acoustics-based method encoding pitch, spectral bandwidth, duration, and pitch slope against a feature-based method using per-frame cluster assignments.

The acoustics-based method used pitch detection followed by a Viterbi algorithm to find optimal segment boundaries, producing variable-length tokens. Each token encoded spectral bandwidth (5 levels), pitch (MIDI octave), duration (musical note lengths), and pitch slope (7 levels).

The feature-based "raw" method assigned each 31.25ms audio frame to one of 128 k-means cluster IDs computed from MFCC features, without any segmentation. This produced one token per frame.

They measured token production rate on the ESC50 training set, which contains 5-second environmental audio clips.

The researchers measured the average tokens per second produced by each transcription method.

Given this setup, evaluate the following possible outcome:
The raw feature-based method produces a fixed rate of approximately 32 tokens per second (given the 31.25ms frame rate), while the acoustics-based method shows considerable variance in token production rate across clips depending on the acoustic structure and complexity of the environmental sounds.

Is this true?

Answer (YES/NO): NO